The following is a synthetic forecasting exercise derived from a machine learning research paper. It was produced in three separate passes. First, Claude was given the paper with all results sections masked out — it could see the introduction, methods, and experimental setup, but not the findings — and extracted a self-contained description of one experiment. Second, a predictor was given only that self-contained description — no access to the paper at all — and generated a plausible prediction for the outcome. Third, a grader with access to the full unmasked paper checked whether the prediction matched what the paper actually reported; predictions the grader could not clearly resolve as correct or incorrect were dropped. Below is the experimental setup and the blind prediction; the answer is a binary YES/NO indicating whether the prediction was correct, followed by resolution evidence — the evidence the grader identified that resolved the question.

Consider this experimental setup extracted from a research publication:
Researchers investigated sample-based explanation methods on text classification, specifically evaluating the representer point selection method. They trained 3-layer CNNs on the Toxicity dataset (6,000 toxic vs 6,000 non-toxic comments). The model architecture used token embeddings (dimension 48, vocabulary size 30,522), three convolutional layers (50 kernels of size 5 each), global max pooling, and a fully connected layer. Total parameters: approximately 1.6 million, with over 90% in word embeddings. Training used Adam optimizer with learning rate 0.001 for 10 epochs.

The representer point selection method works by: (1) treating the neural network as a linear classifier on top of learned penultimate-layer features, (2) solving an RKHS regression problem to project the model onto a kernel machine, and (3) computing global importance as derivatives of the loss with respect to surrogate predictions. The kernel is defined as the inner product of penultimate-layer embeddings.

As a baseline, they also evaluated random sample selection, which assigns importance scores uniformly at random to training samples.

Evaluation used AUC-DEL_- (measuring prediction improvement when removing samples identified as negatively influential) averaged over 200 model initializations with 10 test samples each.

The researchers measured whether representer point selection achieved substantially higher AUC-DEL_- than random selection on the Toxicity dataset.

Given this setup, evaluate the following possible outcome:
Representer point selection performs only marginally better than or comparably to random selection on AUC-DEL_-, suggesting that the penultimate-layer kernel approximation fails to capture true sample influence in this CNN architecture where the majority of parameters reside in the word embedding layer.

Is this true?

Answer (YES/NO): YES